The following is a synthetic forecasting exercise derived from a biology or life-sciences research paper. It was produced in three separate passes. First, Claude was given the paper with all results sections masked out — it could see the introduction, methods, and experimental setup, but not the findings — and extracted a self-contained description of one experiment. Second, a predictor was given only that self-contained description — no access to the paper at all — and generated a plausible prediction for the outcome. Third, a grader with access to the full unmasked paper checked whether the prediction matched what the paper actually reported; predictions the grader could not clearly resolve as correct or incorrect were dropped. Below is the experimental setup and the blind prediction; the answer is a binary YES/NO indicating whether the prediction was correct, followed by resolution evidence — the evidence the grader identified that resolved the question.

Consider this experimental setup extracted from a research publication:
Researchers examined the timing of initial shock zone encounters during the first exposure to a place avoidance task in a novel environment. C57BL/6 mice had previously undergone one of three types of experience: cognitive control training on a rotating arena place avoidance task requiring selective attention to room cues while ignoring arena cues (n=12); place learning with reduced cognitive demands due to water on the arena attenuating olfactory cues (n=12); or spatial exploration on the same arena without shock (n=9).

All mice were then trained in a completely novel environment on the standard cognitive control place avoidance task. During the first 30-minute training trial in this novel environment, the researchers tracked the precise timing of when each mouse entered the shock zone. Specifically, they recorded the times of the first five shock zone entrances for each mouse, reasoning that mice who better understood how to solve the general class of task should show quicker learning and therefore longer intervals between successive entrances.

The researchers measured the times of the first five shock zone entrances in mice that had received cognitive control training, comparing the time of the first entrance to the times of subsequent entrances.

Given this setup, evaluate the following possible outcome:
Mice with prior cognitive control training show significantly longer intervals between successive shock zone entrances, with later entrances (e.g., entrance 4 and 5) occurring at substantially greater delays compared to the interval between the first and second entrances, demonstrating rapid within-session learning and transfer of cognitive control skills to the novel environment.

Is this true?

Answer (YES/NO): YES